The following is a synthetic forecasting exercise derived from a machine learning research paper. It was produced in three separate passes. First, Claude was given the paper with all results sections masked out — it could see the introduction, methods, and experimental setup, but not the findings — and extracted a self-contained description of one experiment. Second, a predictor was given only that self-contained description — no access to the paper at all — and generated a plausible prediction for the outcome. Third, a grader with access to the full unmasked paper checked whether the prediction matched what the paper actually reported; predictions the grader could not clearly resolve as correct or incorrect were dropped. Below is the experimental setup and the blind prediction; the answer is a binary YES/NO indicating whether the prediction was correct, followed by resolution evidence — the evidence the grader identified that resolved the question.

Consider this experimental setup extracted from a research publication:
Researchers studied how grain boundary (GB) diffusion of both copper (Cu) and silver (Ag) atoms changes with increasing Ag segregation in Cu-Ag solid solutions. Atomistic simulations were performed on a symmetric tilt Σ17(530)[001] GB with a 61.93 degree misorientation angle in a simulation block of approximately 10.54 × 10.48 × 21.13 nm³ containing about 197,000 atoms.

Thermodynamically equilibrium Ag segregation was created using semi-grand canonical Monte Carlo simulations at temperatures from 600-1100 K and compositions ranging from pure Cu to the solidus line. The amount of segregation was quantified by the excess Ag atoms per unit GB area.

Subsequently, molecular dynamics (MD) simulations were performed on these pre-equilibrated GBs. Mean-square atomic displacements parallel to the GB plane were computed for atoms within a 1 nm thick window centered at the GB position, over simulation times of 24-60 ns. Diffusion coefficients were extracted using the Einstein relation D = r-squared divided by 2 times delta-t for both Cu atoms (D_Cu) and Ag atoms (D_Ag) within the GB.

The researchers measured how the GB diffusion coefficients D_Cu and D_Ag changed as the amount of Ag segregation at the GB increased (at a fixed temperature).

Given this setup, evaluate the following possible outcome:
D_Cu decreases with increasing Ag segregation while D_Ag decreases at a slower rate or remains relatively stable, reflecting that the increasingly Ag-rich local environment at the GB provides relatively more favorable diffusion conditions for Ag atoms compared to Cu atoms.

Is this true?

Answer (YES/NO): NO